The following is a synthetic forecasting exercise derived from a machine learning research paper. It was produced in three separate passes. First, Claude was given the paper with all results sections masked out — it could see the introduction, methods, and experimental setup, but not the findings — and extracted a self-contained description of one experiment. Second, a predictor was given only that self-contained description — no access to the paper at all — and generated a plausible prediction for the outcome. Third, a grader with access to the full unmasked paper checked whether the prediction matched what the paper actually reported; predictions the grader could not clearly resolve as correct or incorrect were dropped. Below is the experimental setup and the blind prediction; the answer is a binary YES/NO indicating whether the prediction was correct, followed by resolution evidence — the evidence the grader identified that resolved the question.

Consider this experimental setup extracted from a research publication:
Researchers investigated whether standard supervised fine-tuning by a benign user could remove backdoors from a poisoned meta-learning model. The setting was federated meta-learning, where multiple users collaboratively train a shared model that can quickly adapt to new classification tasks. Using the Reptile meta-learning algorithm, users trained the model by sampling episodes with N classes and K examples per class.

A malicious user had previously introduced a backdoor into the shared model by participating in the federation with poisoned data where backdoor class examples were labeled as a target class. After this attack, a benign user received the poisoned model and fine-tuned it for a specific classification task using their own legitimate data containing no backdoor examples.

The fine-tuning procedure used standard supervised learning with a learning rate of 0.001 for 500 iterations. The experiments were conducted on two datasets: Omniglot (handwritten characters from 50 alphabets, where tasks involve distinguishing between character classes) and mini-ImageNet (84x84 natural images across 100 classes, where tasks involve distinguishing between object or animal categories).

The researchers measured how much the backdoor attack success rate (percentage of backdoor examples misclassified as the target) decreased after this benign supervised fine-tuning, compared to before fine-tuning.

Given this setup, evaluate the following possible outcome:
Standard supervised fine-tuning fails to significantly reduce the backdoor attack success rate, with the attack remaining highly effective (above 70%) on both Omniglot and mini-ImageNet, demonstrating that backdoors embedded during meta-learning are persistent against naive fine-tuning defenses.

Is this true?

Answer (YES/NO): NO